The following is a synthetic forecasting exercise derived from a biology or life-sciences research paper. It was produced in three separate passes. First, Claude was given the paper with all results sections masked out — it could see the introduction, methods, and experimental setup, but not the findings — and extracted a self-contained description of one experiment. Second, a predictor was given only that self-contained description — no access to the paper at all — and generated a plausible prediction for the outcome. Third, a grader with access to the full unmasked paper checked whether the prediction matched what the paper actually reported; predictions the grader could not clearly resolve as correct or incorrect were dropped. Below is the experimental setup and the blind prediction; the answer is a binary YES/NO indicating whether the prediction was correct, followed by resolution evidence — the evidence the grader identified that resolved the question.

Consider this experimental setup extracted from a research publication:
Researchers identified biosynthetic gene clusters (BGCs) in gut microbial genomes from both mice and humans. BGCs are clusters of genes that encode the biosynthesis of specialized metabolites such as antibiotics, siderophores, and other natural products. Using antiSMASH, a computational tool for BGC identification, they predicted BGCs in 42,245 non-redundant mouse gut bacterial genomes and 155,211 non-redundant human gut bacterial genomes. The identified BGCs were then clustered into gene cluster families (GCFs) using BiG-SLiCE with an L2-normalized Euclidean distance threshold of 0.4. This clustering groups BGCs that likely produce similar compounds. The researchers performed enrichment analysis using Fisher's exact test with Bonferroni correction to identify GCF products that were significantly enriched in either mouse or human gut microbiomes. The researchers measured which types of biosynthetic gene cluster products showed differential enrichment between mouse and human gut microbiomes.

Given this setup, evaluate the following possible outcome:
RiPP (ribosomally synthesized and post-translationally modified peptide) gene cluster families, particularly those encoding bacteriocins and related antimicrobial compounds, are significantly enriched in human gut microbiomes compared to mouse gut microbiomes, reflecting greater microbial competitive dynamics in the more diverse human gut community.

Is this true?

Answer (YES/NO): NO